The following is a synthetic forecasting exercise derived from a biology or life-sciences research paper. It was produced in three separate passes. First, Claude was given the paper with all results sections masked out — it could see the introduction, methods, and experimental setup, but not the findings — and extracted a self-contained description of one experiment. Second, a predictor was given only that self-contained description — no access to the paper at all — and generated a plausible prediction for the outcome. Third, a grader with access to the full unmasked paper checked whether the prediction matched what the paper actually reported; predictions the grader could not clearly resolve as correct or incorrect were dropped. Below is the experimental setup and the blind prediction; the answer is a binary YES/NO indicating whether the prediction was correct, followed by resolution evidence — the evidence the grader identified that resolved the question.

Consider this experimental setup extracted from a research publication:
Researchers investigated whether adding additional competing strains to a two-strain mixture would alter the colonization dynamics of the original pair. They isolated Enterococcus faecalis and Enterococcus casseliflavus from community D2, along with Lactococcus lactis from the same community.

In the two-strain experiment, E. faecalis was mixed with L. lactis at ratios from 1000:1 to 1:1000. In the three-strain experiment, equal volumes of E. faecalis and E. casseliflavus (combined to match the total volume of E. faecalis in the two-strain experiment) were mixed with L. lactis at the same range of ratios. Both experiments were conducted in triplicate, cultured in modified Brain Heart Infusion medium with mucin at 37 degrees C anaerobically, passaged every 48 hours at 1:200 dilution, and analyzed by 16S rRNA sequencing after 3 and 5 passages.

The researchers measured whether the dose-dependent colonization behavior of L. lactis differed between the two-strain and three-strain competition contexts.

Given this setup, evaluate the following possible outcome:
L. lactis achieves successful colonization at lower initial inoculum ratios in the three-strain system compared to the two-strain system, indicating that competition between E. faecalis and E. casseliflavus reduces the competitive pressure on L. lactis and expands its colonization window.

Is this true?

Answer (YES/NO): NO